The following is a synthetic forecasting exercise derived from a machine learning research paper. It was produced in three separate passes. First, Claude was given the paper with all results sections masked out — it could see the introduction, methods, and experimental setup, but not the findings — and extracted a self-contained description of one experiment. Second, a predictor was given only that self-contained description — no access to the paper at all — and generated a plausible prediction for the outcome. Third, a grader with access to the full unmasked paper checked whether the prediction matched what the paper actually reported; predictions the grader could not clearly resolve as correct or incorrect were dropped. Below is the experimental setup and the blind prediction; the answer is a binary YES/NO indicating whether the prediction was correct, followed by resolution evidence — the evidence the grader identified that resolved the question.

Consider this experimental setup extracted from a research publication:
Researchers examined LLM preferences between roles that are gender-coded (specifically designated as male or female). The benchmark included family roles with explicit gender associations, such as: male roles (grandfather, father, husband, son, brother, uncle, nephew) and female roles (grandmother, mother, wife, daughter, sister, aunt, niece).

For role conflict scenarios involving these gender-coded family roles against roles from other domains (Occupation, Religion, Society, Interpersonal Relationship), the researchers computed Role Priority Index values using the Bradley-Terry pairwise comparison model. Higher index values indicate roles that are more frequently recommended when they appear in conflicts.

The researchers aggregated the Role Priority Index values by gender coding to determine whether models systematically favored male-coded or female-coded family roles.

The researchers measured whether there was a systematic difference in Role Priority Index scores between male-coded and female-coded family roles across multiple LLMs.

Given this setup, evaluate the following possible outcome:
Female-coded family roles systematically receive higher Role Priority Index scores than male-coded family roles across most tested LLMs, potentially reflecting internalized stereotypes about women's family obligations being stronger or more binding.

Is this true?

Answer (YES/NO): NO